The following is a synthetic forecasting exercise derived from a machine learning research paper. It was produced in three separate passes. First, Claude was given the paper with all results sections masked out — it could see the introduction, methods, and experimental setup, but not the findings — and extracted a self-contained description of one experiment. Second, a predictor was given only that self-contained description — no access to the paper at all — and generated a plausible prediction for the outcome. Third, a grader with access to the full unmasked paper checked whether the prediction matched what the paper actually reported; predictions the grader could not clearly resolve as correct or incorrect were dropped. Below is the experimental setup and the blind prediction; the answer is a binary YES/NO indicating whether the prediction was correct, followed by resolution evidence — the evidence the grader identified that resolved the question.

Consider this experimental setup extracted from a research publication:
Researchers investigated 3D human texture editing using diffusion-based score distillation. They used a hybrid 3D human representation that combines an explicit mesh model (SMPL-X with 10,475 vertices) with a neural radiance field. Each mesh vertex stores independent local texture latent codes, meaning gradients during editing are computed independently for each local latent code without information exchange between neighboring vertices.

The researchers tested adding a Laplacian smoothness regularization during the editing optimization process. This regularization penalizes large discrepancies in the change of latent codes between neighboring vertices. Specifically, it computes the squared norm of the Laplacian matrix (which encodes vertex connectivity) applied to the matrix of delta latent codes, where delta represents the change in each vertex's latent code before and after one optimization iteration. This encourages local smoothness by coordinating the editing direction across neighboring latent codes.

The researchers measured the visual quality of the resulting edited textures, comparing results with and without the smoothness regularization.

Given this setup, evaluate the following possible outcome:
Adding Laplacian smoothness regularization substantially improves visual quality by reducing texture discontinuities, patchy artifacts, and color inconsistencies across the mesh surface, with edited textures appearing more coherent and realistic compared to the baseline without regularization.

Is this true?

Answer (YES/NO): YES